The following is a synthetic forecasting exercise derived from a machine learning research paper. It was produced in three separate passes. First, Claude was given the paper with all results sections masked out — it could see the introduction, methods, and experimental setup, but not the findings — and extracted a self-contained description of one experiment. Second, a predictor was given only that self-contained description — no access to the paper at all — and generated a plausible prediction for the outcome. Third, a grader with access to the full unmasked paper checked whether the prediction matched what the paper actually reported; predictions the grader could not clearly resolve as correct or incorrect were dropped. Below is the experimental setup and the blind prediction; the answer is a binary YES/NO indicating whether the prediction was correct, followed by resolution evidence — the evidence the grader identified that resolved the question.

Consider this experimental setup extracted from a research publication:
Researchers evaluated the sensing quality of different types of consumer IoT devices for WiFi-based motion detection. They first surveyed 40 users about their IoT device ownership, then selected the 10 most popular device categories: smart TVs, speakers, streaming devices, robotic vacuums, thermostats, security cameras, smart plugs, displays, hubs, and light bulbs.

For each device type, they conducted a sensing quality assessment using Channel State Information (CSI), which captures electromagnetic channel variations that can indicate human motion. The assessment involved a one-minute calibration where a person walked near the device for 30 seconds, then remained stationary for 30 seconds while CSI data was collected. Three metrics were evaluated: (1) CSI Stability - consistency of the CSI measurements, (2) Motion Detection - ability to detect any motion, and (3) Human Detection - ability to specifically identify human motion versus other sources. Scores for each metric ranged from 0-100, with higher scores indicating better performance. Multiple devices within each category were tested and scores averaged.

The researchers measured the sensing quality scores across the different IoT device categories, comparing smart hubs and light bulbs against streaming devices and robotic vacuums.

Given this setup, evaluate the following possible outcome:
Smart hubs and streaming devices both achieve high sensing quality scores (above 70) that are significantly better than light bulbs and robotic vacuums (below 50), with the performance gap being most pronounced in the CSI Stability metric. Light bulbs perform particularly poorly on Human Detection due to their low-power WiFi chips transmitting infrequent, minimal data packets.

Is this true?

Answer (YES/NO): NO